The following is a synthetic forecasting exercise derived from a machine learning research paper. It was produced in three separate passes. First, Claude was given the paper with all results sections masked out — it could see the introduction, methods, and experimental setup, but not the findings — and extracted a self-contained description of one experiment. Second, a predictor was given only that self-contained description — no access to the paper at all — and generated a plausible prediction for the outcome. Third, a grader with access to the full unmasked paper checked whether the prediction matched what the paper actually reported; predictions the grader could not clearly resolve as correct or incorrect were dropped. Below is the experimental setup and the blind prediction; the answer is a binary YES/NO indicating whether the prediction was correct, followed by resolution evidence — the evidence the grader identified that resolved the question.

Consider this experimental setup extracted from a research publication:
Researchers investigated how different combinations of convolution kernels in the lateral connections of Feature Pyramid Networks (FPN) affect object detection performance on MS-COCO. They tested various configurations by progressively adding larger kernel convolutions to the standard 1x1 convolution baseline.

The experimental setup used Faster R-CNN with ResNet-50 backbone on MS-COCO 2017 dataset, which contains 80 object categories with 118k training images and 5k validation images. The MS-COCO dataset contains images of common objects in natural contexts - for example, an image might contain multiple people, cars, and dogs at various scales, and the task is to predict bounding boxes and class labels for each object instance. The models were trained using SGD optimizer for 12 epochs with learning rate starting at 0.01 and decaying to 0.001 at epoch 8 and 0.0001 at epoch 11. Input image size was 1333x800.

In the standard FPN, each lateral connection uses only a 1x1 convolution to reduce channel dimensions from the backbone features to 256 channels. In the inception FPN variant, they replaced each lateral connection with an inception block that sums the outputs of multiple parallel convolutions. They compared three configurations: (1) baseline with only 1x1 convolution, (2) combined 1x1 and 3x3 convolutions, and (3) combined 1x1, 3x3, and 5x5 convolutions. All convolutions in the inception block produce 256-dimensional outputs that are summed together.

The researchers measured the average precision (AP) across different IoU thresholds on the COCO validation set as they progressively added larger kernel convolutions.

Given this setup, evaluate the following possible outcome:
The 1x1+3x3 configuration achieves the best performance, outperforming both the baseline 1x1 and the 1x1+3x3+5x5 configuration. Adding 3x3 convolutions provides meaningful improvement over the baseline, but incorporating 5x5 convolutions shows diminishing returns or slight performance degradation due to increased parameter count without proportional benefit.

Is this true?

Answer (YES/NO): NO